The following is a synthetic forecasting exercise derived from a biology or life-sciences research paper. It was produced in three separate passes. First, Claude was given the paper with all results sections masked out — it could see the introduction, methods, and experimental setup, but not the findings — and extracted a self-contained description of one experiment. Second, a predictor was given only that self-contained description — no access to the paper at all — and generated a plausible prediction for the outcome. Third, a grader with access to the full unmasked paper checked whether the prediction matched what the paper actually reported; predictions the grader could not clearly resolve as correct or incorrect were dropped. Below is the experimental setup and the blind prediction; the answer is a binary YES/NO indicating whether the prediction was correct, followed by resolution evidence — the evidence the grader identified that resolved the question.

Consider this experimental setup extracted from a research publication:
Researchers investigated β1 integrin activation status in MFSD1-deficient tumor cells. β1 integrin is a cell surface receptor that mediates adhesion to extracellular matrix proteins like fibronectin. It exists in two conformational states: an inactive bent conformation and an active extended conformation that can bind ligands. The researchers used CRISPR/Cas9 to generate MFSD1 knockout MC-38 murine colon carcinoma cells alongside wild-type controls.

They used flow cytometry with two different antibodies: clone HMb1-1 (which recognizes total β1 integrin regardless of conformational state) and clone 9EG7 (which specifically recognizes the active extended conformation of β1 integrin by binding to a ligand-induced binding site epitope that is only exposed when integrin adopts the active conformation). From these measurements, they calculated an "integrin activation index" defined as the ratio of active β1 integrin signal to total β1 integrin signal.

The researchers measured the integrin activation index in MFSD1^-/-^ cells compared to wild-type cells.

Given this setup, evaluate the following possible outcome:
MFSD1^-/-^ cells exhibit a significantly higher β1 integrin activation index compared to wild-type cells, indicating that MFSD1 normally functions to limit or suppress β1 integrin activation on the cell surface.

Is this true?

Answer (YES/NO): YES